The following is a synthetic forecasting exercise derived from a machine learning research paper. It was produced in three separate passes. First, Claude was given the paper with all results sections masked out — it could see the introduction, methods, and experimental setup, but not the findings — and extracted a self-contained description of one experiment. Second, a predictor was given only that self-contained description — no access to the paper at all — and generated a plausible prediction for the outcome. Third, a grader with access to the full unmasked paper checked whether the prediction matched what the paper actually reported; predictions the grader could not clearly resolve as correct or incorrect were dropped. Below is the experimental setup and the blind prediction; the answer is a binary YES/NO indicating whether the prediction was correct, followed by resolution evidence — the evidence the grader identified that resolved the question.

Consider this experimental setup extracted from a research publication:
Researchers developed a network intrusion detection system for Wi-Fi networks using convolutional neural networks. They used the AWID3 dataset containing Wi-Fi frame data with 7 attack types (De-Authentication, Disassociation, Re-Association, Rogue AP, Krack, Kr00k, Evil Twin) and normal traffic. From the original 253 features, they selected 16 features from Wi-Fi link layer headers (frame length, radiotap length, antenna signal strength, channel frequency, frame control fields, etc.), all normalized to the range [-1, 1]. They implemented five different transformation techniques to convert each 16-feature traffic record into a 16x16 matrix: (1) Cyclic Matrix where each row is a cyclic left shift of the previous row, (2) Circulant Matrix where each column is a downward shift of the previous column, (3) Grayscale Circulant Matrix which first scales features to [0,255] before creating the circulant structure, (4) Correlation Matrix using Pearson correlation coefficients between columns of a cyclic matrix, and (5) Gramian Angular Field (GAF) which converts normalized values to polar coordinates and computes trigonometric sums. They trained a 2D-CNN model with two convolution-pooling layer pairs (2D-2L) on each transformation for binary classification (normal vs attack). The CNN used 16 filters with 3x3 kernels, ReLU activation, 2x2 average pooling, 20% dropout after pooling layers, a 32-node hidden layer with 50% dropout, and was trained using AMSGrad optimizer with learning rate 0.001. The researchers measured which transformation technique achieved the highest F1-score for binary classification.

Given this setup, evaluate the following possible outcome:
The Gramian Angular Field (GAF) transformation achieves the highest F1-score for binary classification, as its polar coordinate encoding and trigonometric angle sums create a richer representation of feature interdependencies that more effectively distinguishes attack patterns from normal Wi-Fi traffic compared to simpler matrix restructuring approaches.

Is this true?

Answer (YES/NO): YES